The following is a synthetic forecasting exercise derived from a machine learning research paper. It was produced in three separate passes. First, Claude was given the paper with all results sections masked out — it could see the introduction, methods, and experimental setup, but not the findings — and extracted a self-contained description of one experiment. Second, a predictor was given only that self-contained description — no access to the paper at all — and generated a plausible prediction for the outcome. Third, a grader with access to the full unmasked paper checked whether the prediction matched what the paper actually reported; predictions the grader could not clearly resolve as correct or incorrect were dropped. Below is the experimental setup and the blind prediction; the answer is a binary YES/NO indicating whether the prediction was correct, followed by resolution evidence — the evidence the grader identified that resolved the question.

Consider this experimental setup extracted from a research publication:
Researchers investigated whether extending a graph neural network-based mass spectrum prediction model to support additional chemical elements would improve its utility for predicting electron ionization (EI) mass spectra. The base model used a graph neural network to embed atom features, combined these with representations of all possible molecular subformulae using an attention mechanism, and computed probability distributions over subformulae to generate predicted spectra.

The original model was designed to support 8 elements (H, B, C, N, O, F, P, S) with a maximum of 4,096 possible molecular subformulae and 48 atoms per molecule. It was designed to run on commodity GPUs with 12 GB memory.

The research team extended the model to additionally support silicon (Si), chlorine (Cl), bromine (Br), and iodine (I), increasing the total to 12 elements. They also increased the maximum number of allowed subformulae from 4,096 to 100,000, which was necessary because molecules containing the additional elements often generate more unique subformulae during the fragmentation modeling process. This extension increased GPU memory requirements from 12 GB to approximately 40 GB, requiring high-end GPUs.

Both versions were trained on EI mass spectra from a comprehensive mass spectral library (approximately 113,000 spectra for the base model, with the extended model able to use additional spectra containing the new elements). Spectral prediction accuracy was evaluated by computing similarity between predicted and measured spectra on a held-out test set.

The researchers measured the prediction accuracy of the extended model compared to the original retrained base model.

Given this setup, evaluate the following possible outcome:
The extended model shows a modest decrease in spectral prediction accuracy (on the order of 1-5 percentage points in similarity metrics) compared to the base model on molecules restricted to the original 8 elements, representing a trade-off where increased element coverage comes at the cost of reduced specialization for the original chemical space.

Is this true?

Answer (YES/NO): NO